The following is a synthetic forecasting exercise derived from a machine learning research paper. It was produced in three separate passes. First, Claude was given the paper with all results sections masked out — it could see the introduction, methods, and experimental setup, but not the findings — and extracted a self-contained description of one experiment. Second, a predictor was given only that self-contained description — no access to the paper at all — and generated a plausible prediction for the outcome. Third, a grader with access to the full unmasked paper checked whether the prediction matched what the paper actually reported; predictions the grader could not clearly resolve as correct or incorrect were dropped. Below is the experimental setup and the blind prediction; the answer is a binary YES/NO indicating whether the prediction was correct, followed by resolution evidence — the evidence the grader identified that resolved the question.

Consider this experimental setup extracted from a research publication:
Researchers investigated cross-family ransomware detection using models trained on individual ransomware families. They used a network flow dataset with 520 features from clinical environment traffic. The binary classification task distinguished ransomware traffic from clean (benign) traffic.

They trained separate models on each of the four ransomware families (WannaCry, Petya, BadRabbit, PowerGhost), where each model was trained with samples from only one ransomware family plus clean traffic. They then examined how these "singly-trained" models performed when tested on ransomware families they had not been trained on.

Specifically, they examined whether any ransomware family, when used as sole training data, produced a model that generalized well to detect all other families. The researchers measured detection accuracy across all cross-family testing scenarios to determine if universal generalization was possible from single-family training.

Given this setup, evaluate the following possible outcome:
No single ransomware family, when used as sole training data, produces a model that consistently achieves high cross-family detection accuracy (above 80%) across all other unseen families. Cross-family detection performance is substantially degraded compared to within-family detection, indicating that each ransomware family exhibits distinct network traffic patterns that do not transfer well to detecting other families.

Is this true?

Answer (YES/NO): YES